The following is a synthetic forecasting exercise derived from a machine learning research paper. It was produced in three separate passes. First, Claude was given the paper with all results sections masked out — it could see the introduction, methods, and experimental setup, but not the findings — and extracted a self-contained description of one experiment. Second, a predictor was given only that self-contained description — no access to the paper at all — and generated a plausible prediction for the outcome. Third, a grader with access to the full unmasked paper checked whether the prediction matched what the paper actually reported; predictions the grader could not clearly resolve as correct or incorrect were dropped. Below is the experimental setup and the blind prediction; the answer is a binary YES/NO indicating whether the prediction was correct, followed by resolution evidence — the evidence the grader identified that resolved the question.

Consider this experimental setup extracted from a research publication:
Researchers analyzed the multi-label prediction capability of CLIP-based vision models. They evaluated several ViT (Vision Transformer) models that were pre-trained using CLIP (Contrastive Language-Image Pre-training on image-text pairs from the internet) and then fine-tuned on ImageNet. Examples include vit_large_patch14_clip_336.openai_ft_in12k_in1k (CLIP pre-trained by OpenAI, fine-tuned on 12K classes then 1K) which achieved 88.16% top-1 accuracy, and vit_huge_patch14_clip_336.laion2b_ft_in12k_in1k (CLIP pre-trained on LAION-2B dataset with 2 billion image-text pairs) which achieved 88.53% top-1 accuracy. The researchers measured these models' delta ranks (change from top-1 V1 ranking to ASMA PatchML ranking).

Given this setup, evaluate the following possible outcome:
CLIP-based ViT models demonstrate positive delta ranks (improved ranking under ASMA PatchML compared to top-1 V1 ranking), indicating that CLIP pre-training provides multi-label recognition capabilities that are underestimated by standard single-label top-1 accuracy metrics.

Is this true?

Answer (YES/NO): NO